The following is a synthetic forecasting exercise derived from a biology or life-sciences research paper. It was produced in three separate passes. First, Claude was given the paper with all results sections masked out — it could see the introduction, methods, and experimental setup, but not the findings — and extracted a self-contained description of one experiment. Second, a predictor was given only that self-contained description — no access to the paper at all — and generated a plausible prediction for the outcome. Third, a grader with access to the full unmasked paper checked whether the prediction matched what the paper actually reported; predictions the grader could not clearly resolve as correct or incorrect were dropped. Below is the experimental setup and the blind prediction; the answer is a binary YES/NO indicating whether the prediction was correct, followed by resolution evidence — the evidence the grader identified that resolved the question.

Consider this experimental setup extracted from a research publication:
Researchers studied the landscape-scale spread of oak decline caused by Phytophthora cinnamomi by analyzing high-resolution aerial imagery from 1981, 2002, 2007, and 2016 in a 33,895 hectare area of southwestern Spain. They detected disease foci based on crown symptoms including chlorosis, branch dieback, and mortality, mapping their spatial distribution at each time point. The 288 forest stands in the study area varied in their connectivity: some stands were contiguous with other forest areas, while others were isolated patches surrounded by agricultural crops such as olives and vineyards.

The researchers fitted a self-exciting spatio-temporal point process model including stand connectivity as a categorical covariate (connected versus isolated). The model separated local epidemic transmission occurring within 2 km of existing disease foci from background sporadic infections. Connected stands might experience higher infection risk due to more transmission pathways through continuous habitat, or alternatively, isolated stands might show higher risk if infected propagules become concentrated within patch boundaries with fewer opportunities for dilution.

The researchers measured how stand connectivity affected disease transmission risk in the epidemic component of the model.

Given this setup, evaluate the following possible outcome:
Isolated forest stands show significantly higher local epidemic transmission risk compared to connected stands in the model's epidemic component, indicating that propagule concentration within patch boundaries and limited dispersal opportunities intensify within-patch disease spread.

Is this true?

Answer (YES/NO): NO